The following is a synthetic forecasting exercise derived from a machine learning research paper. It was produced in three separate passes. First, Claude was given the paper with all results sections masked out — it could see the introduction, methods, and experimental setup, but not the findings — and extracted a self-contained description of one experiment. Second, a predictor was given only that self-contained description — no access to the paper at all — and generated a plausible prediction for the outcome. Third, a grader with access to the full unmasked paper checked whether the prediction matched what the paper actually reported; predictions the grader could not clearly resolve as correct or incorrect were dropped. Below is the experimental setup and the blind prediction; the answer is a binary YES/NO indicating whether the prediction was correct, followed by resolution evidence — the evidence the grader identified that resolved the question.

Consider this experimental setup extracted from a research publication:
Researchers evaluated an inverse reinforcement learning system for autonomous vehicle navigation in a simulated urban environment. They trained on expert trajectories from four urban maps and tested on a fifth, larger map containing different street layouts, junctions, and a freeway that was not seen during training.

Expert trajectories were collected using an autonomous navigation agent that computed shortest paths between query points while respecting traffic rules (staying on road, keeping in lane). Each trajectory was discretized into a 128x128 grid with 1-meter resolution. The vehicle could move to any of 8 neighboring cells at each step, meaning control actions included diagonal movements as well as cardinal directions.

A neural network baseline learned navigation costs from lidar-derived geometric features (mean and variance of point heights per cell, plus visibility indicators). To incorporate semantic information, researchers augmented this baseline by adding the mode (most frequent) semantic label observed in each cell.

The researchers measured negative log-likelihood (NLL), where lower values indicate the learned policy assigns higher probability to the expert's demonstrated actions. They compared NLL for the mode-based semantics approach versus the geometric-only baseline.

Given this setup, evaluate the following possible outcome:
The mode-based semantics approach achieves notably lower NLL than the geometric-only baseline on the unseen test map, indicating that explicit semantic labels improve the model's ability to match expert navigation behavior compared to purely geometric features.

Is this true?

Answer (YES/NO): NO